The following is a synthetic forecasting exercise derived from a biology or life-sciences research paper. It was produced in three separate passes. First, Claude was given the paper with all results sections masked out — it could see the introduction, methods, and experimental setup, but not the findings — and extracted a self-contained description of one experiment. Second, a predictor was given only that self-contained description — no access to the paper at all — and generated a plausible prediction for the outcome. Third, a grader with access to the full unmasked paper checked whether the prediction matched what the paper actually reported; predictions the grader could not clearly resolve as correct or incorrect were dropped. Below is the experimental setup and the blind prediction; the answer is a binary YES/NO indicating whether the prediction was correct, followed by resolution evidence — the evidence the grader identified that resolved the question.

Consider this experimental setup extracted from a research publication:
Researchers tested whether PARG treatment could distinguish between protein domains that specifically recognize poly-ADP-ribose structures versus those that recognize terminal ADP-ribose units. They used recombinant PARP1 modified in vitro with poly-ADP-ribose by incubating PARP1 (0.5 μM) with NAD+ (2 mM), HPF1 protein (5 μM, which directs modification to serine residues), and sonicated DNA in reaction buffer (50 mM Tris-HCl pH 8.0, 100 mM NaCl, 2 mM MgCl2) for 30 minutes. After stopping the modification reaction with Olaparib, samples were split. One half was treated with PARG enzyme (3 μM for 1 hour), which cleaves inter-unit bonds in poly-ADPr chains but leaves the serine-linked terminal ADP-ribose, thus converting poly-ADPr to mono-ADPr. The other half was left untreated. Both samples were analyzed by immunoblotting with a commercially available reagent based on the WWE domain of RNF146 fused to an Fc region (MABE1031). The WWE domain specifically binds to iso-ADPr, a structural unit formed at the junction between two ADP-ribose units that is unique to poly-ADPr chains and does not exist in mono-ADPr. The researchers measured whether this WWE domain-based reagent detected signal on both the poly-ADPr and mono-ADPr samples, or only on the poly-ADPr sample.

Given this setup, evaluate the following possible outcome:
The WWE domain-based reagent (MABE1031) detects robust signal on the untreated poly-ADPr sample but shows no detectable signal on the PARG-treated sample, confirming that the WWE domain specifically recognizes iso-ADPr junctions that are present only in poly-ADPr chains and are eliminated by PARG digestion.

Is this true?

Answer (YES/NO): YES